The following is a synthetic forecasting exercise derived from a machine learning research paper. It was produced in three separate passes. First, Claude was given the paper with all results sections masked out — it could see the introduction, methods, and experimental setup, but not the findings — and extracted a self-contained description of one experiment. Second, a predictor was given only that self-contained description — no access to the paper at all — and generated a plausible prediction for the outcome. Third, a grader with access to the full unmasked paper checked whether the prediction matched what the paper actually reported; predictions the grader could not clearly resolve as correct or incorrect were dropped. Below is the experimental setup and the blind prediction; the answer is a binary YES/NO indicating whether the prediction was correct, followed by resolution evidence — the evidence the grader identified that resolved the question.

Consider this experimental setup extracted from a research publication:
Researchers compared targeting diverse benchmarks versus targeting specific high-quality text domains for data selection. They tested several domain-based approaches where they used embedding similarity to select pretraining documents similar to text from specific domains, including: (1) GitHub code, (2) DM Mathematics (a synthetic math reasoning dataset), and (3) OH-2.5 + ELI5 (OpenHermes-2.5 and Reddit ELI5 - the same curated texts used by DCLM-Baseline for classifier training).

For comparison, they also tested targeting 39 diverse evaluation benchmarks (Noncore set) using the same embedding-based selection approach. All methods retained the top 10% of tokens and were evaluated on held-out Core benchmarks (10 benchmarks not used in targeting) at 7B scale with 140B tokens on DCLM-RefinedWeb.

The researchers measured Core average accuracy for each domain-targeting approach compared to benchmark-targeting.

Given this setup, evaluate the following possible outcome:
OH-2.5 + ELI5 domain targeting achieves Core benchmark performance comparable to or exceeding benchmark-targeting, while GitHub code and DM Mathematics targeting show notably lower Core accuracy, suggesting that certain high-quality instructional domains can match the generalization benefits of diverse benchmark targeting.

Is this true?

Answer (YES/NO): NO